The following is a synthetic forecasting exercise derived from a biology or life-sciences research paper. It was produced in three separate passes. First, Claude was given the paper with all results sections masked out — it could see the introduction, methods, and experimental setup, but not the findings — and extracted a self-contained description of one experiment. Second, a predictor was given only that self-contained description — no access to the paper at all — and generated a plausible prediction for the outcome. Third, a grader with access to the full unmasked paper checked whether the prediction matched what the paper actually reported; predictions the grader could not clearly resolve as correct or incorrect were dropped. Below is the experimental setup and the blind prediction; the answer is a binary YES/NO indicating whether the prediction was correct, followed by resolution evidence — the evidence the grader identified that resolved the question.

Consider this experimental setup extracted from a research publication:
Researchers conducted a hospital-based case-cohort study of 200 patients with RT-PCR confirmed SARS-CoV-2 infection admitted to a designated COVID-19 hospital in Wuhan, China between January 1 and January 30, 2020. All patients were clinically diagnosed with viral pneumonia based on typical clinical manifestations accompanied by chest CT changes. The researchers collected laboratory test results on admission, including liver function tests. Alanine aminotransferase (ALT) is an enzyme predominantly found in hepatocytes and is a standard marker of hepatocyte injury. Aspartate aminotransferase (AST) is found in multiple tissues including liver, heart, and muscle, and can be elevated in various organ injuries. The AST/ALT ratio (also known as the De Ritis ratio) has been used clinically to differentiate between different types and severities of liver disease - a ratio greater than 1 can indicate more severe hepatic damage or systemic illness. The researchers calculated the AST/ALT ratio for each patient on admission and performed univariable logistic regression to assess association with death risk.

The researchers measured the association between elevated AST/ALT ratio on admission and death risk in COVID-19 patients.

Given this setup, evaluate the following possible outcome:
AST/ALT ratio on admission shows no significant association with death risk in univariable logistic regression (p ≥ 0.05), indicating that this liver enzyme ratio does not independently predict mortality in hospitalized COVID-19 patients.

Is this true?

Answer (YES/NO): NO